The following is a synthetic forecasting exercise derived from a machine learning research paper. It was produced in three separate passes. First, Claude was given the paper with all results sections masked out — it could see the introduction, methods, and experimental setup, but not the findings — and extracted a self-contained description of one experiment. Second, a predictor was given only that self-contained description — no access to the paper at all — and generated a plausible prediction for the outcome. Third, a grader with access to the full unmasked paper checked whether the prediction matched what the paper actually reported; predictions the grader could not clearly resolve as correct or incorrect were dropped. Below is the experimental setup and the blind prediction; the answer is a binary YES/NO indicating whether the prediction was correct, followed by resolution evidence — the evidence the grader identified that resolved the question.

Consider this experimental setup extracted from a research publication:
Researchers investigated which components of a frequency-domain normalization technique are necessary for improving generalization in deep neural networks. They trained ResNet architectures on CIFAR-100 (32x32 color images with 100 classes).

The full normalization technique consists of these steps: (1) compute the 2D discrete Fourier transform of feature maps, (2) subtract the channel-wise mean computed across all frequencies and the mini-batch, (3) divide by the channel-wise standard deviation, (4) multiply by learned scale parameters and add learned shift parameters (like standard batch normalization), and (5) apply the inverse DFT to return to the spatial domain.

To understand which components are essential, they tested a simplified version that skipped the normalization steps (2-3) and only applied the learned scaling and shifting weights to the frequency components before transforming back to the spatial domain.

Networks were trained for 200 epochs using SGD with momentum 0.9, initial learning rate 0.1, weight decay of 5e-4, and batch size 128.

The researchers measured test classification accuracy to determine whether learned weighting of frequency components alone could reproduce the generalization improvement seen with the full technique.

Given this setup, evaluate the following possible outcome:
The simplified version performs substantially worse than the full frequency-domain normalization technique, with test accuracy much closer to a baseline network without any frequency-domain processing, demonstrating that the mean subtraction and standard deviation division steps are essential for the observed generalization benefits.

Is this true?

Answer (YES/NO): NO